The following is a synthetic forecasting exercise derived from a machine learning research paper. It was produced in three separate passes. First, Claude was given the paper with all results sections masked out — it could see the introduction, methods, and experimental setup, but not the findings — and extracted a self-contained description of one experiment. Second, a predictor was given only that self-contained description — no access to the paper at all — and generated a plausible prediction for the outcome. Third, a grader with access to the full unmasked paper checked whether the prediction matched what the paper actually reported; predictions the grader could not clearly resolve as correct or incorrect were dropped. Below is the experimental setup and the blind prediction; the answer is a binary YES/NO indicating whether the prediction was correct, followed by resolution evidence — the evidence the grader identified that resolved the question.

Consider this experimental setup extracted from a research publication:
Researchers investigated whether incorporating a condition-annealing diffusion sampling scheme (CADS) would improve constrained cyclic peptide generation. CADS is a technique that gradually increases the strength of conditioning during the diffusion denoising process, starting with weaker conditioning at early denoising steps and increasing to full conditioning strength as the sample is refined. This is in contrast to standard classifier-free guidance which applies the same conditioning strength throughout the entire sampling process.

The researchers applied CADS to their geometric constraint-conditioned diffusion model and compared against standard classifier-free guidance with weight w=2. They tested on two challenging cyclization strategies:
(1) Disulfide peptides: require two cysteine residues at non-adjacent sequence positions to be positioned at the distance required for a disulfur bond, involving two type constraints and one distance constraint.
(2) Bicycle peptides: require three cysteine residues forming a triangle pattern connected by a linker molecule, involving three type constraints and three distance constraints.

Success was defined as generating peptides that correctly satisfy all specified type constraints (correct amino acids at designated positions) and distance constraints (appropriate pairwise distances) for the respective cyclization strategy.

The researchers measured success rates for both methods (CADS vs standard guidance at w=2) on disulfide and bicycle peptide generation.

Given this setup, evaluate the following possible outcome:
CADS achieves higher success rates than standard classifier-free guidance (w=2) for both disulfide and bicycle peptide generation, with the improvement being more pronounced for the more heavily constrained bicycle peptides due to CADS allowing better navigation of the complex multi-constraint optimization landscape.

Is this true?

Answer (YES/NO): NO